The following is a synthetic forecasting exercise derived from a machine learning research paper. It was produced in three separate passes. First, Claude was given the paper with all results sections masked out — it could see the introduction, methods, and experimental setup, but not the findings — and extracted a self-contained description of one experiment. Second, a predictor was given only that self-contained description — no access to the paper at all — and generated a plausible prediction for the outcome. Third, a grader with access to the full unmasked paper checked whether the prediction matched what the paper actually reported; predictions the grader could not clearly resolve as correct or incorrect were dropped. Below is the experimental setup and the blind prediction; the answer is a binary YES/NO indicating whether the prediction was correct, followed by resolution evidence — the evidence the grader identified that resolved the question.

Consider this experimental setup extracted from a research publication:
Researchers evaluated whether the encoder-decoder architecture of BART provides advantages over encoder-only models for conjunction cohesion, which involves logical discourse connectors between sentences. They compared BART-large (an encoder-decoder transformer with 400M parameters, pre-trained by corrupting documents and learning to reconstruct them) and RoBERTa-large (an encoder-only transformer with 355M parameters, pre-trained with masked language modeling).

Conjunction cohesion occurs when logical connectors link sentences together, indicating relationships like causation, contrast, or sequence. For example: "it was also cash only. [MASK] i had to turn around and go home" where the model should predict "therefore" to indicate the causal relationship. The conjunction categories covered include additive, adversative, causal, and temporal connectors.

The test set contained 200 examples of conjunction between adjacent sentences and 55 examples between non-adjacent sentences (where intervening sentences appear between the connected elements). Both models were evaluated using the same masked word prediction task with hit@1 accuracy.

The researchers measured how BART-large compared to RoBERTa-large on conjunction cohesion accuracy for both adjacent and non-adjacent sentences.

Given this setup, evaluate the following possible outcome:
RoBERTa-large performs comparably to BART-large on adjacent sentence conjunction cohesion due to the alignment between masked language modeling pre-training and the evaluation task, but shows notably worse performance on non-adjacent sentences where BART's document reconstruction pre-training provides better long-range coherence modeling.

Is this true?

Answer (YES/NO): NO